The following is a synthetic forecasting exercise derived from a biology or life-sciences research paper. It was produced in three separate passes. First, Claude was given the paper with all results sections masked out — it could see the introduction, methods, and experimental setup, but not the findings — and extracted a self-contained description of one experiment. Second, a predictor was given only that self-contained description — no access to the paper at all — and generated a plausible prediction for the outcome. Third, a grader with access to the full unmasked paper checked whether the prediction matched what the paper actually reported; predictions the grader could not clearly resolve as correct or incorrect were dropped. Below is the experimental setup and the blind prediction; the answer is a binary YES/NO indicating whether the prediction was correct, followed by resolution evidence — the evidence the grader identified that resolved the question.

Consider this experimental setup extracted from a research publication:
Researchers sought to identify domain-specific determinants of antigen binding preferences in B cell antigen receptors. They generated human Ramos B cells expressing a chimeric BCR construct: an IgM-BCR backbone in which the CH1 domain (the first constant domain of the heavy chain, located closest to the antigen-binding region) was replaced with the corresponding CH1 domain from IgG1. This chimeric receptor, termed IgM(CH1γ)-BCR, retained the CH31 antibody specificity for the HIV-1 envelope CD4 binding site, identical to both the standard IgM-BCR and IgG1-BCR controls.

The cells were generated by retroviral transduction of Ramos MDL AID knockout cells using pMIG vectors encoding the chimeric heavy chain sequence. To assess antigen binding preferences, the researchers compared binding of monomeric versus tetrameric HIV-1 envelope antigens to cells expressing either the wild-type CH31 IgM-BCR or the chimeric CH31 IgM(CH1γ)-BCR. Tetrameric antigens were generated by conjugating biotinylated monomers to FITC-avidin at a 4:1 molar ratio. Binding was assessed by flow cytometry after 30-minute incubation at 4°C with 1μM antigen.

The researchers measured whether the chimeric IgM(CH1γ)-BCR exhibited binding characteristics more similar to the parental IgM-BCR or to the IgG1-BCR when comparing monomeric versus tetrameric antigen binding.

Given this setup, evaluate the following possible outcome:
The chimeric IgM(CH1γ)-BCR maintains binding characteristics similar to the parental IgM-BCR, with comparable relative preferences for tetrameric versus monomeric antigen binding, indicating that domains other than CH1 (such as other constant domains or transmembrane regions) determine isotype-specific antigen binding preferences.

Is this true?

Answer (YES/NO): NO